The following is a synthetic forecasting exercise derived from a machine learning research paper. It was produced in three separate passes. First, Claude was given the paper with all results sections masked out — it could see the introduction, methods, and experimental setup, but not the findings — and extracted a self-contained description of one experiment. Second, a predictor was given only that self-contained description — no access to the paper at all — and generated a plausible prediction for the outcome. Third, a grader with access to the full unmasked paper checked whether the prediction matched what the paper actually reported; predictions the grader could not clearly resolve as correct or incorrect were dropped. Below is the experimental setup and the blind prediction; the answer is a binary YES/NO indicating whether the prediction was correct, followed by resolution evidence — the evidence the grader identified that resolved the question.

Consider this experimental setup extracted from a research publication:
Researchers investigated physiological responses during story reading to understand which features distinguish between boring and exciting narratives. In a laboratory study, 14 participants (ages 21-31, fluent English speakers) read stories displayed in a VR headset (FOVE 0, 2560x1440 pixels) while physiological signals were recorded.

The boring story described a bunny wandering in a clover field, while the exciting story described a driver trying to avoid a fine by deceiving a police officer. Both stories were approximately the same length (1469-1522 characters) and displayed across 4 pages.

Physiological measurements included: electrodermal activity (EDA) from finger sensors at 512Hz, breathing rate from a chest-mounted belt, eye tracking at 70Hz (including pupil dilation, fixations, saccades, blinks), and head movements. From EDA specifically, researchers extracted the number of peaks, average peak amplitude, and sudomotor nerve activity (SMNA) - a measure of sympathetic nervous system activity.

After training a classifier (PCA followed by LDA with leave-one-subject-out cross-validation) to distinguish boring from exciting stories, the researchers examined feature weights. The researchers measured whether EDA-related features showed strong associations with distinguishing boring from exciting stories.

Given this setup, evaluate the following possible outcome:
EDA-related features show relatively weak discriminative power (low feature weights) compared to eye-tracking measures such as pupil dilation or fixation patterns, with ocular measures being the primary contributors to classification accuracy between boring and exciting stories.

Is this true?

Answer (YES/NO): YES